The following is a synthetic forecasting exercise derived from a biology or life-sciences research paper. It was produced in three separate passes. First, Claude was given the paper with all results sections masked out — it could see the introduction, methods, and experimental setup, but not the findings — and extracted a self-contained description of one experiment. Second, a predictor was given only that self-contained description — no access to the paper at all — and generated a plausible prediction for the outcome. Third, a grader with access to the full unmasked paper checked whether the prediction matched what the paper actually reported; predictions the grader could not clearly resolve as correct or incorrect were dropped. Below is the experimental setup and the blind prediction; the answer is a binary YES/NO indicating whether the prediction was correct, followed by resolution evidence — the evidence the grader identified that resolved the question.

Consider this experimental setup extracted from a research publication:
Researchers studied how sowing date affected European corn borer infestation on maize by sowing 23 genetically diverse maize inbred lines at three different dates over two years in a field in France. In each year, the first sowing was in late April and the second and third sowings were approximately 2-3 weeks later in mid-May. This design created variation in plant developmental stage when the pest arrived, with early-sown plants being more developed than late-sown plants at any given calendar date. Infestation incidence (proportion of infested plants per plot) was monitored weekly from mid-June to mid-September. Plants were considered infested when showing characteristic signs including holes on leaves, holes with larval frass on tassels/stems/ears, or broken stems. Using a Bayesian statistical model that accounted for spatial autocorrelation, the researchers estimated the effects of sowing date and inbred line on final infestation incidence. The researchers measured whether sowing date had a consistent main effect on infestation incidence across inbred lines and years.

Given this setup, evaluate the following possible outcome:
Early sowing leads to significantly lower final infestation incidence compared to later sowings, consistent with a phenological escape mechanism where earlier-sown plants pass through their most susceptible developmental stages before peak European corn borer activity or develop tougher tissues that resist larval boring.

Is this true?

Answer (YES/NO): NO